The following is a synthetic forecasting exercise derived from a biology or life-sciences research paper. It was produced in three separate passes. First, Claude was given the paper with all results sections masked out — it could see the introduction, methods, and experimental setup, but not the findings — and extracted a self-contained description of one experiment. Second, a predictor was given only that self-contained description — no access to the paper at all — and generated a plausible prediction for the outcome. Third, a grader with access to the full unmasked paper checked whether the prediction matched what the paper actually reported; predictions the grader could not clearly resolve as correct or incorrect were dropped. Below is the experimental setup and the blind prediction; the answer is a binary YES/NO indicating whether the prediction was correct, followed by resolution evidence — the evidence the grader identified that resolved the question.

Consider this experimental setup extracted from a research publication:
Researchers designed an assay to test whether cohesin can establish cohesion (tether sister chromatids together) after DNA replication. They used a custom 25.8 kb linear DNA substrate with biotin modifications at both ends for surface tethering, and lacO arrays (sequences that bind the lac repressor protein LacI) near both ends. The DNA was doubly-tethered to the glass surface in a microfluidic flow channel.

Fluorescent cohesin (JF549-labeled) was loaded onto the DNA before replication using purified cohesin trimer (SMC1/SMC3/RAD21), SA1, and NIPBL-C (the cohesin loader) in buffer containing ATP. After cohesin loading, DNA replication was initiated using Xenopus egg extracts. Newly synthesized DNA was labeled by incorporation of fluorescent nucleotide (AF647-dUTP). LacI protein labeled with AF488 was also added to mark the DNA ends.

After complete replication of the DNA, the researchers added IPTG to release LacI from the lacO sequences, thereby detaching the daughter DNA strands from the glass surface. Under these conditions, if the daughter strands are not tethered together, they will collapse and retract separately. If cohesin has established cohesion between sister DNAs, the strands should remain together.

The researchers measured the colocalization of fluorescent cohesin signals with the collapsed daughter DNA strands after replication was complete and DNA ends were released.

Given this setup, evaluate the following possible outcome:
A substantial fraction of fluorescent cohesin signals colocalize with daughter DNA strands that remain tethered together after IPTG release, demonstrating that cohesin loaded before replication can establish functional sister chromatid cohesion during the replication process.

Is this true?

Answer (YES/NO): YES